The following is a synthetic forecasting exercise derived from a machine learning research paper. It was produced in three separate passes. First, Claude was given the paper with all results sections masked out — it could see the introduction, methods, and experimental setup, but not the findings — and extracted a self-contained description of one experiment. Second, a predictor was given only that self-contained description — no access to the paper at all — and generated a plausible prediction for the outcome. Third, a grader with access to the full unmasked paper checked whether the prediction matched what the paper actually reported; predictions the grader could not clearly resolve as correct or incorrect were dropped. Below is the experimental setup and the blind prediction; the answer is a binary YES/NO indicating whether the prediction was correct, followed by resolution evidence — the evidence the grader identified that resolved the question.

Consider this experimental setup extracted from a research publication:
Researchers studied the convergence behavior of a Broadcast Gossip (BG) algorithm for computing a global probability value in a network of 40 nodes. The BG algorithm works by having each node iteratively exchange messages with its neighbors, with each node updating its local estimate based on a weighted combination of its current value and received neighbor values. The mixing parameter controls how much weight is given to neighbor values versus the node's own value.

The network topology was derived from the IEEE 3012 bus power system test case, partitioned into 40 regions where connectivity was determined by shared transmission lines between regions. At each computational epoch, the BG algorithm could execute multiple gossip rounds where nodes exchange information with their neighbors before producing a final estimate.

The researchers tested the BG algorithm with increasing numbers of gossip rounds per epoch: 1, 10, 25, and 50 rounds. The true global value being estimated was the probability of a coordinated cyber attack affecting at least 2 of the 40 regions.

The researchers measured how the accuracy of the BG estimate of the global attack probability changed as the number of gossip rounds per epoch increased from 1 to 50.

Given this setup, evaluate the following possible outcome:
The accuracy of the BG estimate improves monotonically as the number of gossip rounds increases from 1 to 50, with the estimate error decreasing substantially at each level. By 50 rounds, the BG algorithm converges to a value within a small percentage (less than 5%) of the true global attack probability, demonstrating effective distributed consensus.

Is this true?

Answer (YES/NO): NO